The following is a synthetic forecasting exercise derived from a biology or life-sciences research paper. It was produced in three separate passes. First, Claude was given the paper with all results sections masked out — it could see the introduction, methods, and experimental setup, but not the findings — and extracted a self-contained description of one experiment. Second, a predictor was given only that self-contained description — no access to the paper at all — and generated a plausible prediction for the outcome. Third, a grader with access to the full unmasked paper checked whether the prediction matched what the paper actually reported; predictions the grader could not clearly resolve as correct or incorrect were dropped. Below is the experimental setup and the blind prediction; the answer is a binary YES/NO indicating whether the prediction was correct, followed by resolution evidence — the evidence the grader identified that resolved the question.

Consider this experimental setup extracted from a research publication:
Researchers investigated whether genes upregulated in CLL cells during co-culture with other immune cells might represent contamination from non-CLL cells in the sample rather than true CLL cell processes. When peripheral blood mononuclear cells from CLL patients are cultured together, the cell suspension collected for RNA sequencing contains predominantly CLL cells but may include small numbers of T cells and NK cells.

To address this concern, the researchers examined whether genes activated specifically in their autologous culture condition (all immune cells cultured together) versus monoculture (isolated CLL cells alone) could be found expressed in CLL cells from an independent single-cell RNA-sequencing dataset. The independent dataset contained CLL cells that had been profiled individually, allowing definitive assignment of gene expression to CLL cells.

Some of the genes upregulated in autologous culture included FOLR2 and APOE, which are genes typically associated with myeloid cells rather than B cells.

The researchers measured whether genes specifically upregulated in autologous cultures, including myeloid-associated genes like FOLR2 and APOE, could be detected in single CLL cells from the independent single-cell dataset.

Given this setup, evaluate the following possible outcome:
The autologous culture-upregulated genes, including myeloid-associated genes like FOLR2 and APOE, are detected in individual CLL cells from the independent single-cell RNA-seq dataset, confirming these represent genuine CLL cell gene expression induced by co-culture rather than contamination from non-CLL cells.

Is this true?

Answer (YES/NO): YES